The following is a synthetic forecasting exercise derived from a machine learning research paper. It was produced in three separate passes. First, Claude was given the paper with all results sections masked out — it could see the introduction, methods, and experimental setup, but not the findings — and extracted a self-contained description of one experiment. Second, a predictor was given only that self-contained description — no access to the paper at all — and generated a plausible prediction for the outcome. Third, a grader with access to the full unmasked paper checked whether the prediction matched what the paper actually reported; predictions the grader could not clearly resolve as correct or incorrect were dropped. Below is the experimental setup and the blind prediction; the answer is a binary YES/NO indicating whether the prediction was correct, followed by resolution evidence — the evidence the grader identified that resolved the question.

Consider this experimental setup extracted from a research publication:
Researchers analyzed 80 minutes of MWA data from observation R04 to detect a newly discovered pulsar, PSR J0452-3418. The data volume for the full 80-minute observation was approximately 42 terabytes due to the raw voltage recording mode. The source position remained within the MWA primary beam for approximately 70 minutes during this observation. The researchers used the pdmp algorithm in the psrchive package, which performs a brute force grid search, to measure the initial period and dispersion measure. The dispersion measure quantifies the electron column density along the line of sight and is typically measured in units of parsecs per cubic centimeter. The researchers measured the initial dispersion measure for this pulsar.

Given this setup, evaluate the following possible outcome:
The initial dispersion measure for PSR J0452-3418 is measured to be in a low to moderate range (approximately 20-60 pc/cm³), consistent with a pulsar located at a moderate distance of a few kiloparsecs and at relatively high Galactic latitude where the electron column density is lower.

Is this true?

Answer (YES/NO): NO